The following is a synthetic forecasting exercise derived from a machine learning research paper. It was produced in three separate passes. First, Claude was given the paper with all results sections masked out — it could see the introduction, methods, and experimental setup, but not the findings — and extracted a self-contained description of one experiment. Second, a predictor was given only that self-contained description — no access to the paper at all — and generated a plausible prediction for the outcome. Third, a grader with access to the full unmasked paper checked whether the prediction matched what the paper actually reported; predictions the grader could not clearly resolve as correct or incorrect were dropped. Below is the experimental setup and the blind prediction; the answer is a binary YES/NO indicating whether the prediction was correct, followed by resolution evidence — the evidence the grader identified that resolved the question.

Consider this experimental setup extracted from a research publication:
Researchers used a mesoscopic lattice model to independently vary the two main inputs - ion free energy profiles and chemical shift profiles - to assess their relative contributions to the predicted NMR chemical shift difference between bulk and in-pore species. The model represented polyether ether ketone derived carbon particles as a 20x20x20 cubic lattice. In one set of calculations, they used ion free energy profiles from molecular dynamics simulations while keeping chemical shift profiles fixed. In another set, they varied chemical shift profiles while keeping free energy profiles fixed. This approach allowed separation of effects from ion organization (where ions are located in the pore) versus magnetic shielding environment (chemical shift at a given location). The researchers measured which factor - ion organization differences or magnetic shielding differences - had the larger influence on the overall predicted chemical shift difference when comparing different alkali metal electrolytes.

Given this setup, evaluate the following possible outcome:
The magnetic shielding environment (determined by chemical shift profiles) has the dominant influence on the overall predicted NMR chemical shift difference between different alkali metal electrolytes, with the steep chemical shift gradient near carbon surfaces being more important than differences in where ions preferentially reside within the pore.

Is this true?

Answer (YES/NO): NO